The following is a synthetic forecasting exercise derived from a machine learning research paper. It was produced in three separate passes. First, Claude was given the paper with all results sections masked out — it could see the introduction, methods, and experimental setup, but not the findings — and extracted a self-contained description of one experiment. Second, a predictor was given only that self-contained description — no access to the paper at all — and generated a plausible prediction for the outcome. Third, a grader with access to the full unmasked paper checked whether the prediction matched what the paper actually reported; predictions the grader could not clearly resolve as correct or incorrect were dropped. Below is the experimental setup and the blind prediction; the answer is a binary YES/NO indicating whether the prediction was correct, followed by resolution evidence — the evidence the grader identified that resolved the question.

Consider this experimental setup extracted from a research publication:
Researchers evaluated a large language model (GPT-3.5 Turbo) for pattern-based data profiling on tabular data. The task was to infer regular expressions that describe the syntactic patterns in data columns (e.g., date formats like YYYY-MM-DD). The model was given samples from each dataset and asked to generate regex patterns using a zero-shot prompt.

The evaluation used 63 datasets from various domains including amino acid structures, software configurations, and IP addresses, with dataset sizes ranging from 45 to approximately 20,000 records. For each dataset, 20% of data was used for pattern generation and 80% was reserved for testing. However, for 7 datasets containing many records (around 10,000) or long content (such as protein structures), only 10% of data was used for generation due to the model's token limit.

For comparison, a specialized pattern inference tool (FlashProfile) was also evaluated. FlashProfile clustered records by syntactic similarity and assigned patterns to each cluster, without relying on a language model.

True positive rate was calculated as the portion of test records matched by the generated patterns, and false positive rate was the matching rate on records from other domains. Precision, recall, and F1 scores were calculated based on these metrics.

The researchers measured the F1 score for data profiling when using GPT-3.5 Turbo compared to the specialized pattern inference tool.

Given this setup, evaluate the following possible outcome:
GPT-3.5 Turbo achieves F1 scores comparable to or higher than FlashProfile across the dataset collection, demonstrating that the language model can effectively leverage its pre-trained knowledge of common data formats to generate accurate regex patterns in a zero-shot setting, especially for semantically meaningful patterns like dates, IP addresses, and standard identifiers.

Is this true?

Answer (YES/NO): NO